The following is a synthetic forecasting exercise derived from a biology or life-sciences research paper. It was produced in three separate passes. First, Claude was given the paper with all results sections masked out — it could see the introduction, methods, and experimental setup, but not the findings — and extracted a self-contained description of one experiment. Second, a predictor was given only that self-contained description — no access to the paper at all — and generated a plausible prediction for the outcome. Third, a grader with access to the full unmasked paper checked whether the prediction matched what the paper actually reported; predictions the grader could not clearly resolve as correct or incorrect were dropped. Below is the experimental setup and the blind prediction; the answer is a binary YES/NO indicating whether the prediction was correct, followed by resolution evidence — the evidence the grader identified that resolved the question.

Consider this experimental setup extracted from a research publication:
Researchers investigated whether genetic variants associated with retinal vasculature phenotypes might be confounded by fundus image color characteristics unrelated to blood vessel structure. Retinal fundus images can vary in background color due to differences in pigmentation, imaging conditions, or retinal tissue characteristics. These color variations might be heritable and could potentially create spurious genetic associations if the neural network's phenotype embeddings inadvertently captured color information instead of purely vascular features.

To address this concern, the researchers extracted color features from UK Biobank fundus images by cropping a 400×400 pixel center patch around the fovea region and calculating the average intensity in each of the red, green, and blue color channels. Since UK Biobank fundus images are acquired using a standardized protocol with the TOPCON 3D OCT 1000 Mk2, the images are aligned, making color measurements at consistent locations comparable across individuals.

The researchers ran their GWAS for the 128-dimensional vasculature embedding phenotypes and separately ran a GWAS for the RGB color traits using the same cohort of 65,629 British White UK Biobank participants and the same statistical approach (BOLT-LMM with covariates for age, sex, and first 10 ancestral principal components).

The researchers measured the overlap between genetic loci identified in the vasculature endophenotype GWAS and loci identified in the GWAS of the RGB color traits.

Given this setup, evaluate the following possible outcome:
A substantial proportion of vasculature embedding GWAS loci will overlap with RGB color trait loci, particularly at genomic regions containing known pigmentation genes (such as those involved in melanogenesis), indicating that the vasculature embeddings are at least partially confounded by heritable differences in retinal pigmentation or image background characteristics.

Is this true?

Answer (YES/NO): YES